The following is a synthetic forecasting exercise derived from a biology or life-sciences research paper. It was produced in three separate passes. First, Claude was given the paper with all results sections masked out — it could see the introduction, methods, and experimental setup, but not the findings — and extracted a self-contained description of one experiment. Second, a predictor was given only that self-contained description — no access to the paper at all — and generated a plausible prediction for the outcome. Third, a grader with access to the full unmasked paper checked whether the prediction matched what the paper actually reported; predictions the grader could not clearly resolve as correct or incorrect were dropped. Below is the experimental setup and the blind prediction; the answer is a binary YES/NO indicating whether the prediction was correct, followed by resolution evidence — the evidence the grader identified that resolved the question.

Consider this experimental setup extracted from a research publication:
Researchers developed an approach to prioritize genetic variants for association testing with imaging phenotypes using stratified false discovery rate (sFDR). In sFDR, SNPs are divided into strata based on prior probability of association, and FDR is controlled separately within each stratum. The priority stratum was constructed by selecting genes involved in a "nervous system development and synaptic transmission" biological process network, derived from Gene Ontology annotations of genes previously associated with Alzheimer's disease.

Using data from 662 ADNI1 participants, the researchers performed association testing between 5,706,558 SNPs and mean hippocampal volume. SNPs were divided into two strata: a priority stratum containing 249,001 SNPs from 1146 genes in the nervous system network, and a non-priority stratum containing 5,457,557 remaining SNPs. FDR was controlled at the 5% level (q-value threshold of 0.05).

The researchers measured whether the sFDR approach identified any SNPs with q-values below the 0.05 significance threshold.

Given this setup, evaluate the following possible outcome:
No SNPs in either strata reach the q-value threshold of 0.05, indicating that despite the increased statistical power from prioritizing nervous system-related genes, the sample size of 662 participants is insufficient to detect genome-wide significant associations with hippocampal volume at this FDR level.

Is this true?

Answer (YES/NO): YES